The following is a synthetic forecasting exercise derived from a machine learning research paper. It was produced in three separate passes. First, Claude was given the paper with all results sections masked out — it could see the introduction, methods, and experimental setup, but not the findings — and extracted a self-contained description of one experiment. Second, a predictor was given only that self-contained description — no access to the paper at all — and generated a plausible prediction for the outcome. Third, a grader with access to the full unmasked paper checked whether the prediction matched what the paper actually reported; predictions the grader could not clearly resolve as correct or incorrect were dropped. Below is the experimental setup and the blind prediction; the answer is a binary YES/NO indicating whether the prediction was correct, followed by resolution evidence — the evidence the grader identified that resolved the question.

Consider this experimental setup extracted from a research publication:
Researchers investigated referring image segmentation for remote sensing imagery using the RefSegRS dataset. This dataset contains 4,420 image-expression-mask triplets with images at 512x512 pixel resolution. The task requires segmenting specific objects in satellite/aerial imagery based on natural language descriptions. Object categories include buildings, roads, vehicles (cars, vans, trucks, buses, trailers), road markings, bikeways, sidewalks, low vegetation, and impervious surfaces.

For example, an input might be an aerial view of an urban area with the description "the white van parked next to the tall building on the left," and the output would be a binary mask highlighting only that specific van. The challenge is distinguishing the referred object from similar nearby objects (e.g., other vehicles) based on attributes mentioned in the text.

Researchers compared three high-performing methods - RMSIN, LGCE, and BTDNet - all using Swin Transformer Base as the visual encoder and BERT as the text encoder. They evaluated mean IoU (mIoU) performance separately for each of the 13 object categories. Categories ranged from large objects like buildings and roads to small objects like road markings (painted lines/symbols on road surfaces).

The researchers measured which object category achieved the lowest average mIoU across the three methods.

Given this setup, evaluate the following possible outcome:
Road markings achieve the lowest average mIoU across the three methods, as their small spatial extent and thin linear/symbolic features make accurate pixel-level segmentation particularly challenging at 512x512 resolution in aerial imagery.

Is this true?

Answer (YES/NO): YES